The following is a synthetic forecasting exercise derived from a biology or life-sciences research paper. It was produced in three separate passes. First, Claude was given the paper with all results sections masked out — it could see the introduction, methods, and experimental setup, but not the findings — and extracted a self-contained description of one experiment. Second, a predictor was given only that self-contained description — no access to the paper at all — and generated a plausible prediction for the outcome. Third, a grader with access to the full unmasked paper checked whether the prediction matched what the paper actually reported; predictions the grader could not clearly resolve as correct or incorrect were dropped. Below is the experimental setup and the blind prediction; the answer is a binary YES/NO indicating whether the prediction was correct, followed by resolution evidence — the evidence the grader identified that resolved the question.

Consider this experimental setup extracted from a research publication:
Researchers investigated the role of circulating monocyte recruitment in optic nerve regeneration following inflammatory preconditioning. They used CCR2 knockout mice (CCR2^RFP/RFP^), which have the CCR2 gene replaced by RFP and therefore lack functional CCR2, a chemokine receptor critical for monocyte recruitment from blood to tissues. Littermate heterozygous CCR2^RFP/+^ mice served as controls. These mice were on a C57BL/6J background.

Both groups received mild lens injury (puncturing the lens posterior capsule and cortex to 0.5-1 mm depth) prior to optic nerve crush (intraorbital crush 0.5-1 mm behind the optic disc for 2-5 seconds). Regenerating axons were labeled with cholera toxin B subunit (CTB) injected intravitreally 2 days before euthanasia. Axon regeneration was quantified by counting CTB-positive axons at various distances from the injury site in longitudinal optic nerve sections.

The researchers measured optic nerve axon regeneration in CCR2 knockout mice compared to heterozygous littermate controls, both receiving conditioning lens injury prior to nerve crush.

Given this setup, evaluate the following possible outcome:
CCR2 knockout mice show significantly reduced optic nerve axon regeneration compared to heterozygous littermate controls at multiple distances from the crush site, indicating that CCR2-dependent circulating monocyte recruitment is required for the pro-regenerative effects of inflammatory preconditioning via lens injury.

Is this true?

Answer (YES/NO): NO